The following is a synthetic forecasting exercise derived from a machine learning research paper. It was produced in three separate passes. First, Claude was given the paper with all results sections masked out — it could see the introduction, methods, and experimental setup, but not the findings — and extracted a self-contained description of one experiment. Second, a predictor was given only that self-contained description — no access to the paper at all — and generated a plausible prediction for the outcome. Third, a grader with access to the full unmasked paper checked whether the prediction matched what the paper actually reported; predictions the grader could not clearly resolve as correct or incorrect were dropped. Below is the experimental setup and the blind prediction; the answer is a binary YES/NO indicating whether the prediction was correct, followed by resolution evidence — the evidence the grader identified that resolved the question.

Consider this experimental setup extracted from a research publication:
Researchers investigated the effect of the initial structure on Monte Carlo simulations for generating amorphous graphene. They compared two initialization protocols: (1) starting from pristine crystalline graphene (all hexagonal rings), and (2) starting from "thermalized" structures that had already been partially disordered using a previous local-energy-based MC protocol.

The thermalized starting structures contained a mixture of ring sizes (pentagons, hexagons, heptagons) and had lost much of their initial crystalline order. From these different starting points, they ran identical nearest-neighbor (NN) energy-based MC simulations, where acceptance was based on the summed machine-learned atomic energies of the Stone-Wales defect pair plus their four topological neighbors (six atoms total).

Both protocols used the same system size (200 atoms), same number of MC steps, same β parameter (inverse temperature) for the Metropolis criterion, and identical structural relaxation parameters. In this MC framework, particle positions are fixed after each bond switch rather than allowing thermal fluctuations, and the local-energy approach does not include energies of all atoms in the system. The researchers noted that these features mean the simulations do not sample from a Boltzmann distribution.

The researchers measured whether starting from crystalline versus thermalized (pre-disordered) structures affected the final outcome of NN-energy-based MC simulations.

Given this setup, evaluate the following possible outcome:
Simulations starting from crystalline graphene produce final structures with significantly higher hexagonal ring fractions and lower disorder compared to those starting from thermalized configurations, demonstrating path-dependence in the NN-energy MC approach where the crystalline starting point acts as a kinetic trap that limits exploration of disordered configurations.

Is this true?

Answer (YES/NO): NO